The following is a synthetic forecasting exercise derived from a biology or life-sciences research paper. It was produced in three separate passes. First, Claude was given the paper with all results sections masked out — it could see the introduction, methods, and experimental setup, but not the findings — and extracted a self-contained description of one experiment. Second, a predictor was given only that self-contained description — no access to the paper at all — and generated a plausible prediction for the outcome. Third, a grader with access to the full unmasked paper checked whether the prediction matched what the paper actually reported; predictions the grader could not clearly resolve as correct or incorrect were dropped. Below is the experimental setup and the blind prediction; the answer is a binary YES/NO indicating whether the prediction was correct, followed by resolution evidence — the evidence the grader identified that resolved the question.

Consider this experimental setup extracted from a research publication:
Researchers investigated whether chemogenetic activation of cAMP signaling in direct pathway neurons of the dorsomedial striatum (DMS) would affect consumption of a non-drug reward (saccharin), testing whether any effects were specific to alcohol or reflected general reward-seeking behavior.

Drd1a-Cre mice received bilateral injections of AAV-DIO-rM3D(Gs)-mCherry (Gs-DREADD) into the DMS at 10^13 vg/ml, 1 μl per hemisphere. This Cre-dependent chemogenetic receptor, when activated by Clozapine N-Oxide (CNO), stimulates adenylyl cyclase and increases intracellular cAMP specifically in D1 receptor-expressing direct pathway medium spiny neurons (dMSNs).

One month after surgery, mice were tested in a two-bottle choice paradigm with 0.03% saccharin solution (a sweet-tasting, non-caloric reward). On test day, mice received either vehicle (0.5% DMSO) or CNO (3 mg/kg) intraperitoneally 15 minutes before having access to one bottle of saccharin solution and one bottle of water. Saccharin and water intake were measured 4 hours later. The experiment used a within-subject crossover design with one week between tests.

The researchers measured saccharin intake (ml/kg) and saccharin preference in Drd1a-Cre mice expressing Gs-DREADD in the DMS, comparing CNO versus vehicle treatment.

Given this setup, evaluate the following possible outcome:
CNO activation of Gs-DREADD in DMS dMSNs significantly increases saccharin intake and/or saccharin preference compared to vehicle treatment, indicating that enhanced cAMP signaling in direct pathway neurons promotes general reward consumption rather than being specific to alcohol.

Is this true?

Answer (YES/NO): NO